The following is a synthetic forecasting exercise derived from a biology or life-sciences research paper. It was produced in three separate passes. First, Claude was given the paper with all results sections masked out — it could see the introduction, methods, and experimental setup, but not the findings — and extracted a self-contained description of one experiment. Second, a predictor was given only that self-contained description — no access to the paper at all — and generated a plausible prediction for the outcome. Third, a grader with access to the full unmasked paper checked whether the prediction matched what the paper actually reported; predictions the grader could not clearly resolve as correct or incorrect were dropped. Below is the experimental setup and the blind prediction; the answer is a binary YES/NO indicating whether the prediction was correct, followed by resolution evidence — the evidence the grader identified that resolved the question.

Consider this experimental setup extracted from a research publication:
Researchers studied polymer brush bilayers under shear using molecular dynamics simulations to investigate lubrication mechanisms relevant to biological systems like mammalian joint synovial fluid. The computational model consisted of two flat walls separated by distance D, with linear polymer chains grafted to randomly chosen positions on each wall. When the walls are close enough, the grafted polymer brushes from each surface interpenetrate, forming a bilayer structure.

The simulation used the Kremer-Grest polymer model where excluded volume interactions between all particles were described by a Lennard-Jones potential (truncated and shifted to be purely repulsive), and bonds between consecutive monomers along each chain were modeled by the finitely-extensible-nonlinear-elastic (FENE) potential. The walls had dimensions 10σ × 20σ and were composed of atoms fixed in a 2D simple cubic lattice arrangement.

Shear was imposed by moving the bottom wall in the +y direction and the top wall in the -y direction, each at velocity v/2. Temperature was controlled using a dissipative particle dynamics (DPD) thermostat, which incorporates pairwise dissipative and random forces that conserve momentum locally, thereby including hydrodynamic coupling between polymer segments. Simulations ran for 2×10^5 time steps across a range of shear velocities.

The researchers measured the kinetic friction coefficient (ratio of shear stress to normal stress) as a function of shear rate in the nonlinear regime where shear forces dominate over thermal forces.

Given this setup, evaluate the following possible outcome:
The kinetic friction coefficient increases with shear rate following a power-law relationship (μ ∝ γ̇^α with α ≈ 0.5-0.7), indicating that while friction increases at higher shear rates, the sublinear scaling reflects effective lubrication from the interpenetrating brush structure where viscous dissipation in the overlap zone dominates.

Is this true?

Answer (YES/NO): NO